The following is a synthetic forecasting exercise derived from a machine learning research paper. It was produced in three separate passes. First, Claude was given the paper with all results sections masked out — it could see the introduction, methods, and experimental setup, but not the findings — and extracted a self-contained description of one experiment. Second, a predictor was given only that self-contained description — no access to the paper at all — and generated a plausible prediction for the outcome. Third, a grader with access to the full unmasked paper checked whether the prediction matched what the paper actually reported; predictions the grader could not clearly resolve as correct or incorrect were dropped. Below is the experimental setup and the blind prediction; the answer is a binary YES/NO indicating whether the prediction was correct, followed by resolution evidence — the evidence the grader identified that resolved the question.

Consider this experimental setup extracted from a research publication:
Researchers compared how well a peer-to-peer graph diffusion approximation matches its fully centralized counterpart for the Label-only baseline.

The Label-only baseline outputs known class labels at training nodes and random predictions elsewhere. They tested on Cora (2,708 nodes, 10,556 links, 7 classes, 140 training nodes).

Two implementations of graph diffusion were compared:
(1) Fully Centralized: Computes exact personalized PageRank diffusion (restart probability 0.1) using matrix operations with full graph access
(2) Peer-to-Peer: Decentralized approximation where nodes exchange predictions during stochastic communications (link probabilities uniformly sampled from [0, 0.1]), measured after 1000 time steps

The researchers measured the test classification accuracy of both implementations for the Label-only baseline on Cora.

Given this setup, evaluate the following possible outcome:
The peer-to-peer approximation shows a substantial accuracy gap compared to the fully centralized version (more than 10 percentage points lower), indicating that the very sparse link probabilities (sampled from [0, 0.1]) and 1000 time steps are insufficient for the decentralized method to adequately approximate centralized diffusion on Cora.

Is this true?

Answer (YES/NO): NO